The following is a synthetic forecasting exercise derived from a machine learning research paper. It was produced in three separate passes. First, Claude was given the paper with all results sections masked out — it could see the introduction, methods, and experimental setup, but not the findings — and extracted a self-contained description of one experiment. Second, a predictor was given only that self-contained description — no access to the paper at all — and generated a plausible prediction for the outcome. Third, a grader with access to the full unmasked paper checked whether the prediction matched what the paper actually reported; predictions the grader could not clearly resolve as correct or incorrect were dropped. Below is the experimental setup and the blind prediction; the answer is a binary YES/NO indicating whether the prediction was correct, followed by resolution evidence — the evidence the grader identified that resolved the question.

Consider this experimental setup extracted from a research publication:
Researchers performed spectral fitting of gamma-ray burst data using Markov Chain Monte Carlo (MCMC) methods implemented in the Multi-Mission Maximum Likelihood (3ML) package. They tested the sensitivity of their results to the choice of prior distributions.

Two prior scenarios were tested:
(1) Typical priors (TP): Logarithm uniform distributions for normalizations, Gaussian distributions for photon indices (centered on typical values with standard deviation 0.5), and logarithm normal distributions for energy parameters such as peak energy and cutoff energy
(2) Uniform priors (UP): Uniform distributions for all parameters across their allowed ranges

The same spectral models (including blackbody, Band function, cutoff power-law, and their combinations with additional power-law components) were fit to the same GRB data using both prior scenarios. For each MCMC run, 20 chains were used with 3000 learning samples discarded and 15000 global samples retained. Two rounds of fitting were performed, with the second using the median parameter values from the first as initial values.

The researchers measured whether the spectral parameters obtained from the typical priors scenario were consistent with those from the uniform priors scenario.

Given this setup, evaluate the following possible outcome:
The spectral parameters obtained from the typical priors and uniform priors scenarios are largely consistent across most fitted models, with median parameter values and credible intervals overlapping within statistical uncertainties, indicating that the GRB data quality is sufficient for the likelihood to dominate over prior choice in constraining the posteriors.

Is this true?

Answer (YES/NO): YES